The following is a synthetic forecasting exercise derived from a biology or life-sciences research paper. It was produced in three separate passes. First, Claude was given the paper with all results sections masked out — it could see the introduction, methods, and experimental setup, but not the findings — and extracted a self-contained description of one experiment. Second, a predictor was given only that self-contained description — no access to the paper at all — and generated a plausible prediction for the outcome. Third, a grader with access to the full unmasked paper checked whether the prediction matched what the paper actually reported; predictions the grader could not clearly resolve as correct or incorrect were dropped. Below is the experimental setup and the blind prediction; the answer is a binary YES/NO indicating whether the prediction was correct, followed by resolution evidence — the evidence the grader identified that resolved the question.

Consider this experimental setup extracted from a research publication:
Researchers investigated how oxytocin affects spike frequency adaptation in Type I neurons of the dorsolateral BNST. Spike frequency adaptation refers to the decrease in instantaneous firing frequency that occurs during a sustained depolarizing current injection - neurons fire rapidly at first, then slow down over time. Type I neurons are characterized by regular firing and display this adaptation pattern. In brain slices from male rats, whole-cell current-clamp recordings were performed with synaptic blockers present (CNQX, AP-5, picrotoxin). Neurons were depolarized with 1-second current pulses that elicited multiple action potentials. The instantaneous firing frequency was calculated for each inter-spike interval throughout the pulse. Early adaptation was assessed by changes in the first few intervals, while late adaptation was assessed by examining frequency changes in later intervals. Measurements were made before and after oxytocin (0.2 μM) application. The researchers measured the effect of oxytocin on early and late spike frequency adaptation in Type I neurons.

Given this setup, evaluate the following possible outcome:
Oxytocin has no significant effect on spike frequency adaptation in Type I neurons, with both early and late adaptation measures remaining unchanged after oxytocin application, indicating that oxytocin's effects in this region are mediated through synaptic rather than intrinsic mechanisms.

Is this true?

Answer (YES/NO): NO